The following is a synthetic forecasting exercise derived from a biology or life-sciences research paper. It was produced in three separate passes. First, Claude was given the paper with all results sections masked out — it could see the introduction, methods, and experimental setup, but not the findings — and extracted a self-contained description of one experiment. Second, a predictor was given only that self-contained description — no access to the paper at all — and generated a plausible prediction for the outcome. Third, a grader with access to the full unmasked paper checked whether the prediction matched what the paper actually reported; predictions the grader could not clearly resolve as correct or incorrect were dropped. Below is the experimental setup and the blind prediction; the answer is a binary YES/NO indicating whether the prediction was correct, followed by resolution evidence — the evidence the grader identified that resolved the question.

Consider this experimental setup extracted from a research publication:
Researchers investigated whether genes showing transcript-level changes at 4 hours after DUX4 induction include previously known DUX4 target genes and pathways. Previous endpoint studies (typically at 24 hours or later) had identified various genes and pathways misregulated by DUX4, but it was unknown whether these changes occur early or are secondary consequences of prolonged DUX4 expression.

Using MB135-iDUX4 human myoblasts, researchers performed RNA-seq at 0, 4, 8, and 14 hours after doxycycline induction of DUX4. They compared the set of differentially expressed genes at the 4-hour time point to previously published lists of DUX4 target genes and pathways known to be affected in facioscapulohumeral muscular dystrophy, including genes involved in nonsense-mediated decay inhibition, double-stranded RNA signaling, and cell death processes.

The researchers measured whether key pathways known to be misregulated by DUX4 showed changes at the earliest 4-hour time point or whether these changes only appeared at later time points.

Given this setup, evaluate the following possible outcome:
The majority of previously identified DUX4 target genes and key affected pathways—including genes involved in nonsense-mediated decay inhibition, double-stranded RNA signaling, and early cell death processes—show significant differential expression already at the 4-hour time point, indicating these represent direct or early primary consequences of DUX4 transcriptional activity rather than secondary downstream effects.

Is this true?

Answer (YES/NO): YES